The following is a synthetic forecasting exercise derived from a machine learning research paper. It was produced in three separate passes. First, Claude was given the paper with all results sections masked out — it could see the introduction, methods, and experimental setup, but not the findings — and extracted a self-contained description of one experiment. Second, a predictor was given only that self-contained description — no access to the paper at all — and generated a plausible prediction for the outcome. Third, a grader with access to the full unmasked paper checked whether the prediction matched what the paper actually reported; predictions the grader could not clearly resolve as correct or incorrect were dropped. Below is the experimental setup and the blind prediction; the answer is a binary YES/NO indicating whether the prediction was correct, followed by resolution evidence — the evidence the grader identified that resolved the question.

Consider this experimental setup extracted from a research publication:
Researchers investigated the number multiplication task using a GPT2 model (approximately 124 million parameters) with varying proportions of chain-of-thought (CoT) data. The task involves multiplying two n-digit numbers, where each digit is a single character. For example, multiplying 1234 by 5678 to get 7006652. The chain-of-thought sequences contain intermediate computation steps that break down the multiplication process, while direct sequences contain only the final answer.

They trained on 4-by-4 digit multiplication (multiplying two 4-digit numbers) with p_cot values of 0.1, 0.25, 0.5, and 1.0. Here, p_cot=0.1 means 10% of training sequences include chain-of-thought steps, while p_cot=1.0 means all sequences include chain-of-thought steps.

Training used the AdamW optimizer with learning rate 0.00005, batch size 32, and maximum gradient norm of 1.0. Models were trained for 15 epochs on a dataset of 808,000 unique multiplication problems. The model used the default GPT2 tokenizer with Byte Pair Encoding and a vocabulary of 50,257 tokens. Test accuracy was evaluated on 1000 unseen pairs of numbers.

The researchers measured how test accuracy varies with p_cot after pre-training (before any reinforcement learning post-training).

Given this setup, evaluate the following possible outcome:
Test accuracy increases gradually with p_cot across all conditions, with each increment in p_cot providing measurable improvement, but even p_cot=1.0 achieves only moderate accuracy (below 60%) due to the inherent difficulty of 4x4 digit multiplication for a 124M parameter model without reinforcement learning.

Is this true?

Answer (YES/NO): NO